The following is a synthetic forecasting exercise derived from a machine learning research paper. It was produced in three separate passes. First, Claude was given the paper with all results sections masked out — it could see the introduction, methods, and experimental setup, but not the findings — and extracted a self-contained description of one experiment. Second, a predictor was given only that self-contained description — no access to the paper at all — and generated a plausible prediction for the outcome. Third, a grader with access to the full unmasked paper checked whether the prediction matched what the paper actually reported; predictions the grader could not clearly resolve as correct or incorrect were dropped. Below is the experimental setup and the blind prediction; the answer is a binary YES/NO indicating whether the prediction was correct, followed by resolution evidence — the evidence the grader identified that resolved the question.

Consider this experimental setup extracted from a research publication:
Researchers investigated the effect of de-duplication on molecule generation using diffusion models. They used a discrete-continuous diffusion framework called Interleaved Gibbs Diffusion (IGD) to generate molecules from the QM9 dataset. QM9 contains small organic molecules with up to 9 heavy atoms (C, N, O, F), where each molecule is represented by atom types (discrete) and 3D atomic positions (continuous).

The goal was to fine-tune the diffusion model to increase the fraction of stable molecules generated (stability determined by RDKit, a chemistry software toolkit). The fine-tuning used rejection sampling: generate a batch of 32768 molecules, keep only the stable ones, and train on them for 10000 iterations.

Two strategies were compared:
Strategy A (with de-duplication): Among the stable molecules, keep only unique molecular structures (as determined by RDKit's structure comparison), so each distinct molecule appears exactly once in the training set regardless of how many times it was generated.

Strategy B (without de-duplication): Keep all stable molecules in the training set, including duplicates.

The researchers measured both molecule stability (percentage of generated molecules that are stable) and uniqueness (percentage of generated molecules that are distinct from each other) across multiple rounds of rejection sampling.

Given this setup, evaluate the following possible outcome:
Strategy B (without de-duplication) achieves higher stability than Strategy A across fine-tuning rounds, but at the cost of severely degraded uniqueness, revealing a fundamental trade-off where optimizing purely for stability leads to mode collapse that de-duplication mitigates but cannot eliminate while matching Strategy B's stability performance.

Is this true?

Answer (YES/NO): NO